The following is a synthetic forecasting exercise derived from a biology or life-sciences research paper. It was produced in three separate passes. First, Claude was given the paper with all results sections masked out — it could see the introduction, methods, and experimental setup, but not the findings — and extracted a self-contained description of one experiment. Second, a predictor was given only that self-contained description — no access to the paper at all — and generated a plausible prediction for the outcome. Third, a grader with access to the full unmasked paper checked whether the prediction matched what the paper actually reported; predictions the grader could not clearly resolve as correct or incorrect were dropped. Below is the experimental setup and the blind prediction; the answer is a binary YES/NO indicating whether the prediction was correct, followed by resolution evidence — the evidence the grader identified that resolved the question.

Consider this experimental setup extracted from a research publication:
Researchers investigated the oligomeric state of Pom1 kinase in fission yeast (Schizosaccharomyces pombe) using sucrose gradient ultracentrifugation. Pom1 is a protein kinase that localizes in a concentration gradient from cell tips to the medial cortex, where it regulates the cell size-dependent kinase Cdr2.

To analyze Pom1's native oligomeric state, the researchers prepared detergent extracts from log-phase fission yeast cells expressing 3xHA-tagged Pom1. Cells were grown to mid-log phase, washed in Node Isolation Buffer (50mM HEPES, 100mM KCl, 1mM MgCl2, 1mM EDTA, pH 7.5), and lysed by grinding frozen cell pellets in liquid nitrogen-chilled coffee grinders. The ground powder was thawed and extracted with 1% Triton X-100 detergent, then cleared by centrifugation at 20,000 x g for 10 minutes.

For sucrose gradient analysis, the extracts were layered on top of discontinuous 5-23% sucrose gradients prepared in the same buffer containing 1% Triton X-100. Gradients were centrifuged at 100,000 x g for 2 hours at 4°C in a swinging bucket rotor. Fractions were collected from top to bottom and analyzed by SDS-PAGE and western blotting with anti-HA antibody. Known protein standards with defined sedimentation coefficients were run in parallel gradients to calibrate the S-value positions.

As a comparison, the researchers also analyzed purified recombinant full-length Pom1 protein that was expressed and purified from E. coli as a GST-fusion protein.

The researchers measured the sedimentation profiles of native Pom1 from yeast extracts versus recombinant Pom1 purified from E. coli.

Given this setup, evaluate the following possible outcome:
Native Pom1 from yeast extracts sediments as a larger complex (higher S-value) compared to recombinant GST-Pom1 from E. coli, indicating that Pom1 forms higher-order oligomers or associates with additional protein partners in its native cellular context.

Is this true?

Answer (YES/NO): YES